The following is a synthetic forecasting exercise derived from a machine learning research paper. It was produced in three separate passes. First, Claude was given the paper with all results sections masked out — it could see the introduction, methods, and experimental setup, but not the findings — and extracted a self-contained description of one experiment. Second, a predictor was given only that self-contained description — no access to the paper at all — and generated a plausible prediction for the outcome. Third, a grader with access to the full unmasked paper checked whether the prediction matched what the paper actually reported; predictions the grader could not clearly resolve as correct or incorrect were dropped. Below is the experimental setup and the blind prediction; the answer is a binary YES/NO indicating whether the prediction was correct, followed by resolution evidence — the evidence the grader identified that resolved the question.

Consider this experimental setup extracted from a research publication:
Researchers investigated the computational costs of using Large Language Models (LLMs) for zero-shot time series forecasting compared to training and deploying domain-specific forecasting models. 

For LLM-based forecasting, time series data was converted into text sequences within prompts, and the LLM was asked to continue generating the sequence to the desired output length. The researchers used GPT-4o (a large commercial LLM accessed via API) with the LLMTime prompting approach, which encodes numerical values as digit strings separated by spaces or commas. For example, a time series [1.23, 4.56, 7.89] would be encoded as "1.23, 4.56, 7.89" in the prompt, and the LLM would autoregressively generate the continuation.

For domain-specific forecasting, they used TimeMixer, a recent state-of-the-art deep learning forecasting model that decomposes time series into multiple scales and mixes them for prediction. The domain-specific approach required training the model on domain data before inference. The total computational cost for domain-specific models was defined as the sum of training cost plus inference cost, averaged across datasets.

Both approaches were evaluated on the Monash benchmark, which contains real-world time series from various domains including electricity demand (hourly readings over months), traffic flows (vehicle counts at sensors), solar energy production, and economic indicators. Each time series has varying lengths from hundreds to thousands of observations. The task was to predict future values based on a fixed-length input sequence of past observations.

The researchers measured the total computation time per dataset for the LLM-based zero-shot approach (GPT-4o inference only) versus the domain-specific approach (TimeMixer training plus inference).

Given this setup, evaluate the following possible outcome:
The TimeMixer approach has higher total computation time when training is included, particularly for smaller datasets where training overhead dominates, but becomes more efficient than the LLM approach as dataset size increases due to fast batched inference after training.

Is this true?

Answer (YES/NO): NO